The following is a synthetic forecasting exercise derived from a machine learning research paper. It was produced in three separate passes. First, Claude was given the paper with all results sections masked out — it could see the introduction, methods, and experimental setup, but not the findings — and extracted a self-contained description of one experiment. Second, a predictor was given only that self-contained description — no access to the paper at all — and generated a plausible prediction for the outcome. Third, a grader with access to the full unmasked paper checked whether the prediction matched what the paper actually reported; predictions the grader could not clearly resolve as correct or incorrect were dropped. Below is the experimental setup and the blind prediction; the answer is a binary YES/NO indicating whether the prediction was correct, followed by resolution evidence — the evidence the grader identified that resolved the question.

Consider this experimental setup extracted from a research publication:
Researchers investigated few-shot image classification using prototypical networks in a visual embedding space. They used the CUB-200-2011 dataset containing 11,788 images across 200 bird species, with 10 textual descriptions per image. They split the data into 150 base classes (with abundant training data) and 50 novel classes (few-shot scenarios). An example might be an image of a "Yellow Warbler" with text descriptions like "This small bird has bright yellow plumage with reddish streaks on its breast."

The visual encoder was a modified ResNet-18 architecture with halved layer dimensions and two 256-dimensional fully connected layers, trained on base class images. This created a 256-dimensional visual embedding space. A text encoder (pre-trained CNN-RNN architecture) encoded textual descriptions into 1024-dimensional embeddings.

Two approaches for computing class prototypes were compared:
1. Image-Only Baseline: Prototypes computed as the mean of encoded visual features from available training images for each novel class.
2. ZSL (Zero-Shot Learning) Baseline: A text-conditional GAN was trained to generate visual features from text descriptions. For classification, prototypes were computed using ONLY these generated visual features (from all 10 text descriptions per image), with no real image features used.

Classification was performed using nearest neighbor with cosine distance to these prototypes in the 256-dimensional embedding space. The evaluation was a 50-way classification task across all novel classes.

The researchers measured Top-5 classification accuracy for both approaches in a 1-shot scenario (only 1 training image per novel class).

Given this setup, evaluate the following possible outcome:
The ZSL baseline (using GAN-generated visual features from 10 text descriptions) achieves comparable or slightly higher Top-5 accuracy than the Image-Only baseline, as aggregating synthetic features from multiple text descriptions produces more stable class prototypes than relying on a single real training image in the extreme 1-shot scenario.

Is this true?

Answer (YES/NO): NO